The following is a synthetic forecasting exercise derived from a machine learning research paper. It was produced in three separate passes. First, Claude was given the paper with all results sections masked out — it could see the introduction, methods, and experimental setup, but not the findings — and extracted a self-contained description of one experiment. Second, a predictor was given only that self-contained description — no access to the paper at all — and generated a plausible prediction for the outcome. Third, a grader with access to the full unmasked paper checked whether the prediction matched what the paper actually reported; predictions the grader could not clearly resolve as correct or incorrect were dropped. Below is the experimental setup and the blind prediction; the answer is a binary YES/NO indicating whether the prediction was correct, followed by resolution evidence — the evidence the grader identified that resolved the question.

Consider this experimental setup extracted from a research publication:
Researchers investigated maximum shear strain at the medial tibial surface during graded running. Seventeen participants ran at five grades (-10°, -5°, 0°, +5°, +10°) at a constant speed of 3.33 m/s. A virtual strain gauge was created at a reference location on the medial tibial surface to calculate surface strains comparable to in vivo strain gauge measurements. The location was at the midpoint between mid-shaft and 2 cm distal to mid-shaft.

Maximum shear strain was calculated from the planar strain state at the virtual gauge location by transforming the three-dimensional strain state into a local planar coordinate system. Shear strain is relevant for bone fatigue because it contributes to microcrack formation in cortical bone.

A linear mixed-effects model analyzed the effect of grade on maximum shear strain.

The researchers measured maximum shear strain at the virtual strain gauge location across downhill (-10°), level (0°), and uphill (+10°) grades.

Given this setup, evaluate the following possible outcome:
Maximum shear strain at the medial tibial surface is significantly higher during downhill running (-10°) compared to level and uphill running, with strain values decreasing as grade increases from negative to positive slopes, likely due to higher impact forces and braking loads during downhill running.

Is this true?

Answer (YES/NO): NO